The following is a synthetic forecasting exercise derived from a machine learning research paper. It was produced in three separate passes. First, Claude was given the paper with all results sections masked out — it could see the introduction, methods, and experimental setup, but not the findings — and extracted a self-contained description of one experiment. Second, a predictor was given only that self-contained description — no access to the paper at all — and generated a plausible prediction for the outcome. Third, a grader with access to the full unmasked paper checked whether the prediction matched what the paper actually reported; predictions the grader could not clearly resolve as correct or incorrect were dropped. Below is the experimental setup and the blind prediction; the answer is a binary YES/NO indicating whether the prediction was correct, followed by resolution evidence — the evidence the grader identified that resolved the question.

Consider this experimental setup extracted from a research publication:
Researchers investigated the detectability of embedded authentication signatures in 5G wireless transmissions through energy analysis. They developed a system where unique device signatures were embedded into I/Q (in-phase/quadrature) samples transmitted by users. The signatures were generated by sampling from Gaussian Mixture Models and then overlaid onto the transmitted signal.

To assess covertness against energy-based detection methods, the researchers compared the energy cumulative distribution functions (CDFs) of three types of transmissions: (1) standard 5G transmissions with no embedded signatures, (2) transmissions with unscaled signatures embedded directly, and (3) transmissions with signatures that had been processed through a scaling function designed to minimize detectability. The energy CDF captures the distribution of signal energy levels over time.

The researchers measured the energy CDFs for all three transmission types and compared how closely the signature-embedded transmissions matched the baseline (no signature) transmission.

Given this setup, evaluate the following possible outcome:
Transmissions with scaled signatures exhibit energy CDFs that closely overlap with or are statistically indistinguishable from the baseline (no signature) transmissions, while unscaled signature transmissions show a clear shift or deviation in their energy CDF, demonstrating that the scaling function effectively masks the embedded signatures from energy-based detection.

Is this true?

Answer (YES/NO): YES